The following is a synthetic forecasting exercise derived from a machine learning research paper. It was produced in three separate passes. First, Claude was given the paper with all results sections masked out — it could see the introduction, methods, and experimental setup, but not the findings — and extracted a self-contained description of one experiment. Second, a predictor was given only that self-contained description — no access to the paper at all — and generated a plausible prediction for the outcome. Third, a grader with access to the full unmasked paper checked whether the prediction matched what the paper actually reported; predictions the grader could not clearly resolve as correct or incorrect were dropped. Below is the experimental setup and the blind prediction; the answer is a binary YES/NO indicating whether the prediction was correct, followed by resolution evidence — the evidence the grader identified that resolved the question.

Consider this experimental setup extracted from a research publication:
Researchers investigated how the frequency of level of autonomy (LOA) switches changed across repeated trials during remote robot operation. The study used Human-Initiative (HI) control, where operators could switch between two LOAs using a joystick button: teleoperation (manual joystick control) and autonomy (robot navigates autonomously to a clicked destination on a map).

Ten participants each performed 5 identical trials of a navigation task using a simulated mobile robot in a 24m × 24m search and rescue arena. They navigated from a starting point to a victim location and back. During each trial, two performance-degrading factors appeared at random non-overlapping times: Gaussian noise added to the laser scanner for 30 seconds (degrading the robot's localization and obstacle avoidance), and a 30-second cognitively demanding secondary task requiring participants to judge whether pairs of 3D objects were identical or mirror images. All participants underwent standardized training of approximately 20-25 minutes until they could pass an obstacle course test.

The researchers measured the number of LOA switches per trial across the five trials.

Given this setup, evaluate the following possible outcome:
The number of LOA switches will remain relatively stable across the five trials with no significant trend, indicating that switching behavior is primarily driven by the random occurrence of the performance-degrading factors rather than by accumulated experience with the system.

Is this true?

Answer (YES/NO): YES